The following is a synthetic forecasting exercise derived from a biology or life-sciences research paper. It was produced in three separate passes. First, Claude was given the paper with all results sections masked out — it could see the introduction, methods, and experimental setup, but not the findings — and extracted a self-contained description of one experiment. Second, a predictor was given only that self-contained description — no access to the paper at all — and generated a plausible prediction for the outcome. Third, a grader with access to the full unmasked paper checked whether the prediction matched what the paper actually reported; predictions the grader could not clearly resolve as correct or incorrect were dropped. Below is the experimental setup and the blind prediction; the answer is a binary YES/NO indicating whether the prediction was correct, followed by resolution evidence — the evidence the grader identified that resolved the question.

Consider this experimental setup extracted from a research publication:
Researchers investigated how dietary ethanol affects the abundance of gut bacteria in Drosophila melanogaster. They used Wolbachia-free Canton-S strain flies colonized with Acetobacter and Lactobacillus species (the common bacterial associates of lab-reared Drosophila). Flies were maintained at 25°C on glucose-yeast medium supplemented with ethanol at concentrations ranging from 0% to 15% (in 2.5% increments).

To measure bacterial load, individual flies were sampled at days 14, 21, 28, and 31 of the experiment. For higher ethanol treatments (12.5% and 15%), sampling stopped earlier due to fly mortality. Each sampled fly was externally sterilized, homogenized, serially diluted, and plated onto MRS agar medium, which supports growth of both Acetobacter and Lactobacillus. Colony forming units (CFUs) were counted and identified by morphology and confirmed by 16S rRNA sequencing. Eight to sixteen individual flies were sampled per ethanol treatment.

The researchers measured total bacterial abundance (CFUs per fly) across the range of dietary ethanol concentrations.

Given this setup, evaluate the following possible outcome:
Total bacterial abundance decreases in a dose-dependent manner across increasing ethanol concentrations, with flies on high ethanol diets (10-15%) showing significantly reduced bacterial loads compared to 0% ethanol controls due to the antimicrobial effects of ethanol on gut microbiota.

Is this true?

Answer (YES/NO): NO